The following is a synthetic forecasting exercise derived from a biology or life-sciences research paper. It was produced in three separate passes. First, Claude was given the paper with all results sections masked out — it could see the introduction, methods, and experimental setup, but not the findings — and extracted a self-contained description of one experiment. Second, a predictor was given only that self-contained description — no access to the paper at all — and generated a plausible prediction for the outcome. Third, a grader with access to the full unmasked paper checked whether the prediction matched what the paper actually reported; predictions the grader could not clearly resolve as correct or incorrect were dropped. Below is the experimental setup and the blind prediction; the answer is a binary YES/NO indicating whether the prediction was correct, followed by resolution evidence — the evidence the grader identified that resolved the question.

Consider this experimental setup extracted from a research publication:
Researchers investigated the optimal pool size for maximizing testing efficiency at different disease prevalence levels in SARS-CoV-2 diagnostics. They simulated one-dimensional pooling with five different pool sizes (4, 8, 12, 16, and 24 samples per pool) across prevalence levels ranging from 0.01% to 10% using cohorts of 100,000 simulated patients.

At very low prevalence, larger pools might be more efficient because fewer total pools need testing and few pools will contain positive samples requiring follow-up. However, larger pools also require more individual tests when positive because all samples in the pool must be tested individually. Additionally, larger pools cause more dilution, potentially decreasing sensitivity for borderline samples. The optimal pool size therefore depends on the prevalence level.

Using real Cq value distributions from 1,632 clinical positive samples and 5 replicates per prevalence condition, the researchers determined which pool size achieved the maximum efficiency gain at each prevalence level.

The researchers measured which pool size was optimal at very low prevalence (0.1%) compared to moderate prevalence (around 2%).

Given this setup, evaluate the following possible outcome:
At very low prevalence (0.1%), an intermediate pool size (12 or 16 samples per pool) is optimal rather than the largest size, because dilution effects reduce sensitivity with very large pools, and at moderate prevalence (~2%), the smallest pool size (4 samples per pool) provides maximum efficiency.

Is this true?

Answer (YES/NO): NO